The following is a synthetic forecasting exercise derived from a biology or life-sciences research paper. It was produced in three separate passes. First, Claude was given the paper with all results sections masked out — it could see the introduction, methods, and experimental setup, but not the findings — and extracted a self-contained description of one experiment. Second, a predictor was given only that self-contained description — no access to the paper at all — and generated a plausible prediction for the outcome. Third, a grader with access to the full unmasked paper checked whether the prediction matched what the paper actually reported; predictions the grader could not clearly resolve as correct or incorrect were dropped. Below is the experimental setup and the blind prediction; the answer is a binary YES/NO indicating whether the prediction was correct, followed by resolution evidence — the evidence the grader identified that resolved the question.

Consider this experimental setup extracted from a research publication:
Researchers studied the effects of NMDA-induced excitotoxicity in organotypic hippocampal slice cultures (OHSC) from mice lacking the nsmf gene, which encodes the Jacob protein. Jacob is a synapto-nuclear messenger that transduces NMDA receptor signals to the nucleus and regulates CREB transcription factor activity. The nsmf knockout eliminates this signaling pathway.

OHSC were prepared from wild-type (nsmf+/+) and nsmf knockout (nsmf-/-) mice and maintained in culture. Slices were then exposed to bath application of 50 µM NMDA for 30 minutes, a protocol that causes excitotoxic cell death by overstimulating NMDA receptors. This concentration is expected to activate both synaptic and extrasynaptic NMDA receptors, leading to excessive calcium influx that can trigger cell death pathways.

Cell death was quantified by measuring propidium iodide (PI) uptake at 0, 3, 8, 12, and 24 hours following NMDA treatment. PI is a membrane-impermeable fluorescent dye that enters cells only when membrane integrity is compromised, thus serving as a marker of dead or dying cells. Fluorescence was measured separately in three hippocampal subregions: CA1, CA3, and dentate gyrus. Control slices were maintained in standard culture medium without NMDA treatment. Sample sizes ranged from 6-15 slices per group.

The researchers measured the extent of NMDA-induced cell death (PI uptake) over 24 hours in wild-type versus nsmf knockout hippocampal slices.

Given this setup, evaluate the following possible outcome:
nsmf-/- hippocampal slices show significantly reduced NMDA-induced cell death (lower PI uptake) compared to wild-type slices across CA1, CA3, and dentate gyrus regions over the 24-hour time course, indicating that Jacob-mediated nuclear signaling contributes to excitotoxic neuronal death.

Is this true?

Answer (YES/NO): NO